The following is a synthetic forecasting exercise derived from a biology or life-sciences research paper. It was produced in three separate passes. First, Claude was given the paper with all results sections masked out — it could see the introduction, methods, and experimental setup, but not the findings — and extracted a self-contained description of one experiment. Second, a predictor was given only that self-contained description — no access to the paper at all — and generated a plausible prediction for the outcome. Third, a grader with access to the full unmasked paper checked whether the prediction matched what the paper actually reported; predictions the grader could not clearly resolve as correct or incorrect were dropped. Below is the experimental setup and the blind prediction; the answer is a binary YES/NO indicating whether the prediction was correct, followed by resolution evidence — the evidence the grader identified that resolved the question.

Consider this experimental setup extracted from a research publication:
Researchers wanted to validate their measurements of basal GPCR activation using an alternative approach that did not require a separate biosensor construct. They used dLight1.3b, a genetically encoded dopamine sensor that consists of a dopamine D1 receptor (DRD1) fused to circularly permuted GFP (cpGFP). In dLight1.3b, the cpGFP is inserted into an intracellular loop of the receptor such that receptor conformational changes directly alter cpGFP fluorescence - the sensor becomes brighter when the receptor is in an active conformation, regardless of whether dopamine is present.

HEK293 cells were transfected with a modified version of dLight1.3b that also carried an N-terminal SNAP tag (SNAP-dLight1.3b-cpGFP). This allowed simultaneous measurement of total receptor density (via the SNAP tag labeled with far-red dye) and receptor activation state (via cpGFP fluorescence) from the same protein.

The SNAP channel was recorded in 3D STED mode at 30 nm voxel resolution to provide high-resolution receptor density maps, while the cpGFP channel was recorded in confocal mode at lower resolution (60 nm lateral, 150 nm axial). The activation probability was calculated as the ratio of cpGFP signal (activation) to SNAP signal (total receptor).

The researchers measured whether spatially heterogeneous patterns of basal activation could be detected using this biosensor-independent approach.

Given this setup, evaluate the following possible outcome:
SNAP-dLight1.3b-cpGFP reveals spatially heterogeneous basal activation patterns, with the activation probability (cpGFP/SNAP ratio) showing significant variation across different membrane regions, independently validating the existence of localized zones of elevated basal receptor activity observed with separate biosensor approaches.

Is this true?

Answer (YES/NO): YES